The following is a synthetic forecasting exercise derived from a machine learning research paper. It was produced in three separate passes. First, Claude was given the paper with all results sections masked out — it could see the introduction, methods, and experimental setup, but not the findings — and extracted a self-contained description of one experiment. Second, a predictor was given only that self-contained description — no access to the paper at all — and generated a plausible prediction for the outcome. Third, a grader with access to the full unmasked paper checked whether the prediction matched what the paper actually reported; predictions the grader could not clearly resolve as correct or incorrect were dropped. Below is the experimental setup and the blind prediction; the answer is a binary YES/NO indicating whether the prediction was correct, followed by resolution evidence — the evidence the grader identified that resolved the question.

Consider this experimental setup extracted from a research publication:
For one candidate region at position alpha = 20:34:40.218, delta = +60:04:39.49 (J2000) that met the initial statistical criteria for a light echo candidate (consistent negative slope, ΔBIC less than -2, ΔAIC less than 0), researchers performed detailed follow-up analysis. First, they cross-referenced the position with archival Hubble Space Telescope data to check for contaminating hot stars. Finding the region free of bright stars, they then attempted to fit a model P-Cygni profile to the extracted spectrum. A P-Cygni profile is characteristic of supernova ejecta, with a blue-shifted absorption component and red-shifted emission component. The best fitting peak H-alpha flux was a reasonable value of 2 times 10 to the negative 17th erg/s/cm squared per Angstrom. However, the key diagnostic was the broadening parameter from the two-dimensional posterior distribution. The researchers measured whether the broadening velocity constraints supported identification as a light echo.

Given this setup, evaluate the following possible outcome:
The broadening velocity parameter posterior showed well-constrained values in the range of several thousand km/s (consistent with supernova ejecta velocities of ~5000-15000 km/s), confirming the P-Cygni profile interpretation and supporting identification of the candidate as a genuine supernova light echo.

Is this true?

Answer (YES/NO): NO